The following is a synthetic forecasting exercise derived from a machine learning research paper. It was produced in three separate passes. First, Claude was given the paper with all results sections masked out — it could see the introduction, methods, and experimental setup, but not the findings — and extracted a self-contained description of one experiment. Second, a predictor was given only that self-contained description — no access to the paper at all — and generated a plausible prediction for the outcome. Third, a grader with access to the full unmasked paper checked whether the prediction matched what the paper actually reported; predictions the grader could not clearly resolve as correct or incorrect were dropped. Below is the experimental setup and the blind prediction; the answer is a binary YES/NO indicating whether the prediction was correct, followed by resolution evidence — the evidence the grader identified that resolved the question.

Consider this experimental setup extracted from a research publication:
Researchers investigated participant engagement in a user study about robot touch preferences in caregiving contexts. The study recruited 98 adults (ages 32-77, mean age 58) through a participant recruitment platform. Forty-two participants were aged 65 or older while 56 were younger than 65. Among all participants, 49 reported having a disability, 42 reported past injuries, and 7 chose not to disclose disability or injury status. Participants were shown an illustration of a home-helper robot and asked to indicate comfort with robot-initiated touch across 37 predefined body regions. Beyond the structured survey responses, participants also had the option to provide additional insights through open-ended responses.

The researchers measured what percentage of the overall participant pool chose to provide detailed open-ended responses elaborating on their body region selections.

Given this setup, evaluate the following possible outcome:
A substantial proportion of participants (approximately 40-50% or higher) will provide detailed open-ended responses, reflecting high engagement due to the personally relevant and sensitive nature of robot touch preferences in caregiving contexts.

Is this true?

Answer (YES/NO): YES